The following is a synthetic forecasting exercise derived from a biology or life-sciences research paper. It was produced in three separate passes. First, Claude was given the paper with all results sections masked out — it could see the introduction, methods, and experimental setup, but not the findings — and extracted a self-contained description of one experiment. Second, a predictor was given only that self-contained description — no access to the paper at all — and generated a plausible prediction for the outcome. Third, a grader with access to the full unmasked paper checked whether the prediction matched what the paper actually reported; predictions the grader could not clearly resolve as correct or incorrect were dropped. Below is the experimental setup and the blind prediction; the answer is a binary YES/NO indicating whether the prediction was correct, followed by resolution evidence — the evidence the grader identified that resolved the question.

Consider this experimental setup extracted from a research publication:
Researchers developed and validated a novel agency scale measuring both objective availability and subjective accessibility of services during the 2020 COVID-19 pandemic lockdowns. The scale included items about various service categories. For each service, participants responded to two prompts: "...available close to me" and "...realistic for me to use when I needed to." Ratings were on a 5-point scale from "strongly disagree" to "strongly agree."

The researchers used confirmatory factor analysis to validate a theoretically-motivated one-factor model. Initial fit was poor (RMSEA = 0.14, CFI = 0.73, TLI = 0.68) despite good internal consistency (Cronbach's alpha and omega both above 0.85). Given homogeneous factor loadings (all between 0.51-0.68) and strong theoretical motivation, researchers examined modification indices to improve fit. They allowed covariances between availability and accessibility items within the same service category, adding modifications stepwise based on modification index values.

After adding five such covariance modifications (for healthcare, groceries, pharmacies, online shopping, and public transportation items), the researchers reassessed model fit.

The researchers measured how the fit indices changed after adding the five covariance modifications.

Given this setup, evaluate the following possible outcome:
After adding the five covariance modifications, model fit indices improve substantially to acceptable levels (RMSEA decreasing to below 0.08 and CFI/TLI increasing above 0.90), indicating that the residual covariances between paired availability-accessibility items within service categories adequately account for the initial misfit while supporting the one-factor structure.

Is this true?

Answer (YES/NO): NO